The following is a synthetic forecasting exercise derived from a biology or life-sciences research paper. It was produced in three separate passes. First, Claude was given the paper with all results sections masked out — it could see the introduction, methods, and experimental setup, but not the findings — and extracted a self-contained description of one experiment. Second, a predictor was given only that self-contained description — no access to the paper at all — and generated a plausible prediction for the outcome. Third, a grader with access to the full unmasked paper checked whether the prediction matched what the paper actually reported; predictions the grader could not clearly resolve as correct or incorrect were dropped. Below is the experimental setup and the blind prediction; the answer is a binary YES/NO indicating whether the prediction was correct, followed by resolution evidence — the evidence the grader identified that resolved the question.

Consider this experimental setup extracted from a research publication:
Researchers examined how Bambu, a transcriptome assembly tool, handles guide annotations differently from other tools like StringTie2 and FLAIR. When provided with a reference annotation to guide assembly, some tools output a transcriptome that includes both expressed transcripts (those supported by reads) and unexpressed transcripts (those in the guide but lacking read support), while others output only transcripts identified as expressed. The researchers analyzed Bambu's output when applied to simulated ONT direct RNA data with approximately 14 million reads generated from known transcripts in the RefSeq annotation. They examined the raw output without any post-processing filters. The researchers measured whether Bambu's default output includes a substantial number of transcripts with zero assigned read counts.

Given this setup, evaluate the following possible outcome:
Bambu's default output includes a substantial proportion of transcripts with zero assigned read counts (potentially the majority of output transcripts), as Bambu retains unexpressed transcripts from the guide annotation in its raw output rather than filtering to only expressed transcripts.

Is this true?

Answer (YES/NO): YES